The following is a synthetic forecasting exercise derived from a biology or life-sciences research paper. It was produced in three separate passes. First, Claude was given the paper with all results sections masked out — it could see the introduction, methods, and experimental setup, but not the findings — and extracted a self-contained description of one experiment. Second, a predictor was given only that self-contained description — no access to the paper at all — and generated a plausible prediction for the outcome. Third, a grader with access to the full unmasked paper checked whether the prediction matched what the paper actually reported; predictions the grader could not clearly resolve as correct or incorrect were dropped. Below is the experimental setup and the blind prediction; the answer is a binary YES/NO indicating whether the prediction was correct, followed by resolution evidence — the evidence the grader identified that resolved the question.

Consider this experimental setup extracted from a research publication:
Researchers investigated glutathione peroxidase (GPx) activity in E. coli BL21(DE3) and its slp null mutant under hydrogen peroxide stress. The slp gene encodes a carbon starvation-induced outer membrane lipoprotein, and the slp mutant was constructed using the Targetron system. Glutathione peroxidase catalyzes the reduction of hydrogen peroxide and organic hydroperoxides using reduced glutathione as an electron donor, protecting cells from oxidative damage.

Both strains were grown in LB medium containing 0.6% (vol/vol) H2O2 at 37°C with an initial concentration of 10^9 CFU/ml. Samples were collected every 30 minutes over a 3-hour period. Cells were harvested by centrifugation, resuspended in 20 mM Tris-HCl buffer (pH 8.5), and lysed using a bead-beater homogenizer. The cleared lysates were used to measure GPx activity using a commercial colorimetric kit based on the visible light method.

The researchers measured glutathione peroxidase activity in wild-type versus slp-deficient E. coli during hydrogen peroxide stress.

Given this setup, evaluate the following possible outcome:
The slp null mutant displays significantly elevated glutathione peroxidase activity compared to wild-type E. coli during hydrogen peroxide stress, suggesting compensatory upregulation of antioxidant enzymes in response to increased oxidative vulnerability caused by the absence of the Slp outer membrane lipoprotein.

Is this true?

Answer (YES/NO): YES